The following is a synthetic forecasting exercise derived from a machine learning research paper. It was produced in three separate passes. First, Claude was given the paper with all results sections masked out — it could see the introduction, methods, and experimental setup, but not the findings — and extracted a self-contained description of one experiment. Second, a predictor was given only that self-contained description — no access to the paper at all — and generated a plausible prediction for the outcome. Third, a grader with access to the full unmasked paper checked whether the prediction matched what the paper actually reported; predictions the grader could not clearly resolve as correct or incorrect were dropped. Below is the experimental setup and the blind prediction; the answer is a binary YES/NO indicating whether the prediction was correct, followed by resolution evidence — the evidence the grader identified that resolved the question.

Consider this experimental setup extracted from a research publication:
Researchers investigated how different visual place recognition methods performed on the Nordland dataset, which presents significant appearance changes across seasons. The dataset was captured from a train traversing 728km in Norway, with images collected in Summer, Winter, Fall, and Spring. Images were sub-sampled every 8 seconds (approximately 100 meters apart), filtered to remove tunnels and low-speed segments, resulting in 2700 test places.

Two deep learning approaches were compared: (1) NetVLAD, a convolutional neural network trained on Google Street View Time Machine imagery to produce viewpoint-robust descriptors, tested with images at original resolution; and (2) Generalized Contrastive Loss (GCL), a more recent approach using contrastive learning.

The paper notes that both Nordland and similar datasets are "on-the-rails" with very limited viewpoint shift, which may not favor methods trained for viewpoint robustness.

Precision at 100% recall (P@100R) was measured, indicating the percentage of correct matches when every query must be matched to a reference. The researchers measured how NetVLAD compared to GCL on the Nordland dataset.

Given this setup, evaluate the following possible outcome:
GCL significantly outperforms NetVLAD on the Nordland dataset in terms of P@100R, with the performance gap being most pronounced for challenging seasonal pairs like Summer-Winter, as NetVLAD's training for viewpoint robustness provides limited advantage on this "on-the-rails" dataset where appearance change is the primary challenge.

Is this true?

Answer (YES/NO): NO